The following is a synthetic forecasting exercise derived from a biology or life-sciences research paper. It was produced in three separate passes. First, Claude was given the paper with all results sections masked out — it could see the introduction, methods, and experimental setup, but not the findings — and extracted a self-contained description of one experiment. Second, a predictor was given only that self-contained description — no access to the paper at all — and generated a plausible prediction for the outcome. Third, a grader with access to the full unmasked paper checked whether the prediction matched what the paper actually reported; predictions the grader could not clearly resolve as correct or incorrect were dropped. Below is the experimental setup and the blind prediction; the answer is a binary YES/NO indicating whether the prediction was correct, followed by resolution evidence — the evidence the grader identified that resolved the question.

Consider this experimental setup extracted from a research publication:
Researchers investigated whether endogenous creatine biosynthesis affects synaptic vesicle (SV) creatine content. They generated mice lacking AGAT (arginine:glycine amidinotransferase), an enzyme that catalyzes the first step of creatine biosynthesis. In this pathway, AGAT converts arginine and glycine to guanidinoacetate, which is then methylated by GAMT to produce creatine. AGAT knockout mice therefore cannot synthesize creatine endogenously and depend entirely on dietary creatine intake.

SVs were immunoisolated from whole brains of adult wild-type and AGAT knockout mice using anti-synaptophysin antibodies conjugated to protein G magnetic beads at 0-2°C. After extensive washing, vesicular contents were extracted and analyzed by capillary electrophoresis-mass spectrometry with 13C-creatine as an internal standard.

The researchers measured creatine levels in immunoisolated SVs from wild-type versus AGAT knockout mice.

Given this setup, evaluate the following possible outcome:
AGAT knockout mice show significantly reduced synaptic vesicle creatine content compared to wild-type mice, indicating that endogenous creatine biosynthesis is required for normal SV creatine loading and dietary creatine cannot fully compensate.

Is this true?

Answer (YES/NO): YES